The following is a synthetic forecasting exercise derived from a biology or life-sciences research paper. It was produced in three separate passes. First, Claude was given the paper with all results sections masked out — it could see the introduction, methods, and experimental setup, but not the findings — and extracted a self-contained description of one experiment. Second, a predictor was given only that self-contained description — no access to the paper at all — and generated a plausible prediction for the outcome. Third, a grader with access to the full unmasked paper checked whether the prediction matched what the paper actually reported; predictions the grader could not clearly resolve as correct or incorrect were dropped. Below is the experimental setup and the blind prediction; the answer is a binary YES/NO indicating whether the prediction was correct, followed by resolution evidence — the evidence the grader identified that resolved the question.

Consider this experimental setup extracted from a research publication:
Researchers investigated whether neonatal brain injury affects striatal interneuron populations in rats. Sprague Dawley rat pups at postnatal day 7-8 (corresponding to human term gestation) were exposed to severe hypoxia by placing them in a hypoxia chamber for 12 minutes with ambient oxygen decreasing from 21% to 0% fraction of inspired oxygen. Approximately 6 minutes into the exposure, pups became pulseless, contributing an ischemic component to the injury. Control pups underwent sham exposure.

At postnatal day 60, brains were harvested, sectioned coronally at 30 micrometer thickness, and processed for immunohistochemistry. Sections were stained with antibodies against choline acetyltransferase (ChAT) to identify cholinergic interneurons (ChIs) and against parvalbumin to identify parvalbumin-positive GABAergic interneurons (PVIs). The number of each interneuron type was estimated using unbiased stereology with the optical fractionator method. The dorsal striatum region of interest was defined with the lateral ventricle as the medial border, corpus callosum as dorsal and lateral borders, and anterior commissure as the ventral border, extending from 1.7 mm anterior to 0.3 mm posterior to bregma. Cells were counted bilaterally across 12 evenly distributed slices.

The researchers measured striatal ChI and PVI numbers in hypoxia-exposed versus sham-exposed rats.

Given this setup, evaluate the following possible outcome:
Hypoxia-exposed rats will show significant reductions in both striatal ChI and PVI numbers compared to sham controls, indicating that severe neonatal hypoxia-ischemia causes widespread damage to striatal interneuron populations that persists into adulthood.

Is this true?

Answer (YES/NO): NO